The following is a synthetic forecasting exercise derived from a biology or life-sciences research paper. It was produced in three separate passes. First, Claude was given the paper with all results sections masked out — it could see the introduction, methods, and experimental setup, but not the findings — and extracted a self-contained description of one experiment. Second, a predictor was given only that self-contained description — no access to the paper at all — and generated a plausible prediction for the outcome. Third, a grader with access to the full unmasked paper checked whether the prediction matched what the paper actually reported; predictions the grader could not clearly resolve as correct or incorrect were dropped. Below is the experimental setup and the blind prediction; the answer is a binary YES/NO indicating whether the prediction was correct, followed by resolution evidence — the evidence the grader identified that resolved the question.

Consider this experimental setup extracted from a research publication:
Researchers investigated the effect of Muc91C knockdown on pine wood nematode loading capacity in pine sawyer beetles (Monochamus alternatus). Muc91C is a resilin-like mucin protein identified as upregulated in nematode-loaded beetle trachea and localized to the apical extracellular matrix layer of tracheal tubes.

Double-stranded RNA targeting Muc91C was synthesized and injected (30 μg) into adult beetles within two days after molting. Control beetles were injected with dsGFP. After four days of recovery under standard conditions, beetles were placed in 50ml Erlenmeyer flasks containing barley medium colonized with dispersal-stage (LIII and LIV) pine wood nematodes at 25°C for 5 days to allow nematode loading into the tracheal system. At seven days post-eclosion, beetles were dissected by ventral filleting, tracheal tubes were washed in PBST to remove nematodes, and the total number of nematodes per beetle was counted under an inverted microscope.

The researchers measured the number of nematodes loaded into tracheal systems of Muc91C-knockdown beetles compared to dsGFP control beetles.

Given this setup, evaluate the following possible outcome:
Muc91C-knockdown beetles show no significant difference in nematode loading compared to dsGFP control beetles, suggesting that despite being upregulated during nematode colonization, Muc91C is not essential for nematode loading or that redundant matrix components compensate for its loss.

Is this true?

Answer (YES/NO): NO